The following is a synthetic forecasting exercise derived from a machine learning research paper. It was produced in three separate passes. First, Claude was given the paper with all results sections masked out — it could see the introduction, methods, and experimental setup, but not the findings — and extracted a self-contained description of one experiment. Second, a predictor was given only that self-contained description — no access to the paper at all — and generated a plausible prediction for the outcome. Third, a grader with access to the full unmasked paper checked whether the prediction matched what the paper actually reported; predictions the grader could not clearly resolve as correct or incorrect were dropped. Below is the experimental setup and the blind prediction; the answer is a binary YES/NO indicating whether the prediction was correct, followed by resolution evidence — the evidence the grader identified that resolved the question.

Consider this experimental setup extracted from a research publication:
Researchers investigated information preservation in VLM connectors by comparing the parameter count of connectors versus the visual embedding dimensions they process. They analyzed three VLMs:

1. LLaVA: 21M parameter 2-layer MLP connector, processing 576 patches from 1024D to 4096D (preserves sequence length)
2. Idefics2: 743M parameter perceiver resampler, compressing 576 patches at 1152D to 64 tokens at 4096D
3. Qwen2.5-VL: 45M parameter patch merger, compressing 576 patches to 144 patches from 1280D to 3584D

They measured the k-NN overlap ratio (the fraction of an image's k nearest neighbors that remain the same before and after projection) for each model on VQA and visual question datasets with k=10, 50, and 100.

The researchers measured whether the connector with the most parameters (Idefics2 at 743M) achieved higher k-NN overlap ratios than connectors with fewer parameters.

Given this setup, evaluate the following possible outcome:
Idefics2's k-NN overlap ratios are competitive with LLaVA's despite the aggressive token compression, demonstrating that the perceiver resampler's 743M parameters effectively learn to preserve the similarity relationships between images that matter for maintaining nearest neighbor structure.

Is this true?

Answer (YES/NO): YES